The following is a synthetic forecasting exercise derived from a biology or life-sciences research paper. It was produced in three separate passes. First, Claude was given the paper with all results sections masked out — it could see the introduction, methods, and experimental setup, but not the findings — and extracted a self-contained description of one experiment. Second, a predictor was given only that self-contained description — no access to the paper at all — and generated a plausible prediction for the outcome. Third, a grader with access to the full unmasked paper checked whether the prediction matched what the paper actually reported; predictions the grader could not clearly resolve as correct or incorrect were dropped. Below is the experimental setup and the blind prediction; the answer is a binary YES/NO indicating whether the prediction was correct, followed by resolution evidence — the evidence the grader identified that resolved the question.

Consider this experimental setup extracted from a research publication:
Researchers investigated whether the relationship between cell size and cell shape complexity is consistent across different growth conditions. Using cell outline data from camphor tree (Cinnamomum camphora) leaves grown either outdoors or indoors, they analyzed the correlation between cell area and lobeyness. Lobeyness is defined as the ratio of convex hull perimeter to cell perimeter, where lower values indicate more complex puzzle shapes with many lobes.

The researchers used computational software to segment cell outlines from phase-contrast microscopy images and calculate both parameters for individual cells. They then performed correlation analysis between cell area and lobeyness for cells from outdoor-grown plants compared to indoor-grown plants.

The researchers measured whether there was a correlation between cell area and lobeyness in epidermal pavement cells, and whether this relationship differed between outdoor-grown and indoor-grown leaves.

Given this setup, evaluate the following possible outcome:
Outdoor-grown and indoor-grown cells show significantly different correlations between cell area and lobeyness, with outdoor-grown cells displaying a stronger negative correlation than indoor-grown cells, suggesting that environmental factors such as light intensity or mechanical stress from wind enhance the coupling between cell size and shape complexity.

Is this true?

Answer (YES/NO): NO